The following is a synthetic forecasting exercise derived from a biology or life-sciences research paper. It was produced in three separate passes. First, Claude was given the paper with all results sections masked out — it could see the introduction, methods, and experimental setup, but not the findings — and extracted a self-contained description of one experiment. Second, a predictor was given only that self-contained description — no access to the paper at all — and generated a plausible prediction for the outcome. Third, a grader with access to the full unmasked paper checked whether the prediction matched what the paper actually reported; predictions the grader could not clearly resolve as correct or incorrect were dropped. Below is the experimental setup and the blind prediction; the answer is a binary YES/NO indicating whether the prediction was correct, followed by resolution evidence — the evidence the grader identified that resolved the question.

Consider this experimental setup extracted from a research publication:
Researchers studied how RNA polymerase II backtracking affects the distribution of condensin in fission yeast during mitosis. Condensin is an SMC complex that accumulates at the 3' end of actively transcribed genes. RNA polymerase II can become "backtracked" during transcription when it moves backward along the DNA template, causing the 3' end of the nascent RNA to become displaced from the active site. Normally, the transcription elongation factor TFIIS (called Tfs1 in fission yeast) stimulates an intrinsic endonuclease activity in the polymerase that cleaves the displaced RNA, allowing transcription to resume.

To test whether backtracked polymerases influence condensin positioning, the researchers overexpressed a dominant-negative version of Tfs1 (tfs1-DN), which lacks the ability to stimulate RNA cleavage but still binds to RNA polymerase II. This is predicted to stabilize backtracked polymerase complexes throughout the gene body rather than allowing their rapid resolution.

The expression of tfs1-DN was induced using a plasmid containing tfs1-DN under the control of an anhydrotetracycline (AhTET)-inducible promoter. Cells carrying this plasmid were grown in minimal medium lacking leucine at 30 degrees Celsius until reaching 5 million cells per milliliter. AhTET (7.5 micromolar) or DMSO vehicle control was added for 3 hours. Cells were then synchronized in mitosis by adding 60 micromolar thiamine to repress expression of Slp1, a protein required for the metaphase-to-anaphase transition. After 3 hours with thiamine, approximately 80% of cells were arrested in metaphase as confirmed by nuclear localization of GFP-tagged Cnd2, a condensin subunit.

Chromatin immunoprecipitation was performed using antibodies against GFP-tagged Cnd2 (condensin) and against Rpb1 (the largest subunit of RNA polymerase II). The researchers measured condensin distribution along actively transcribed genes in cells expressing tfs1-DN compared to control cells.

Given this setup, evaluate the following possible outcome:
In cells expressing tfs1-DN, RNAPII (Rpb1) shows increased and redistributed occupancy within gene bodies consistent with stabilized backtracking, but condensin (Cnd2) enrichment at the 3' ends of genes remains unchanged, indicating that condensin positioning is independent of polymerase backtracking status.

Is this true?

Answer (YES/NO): NO